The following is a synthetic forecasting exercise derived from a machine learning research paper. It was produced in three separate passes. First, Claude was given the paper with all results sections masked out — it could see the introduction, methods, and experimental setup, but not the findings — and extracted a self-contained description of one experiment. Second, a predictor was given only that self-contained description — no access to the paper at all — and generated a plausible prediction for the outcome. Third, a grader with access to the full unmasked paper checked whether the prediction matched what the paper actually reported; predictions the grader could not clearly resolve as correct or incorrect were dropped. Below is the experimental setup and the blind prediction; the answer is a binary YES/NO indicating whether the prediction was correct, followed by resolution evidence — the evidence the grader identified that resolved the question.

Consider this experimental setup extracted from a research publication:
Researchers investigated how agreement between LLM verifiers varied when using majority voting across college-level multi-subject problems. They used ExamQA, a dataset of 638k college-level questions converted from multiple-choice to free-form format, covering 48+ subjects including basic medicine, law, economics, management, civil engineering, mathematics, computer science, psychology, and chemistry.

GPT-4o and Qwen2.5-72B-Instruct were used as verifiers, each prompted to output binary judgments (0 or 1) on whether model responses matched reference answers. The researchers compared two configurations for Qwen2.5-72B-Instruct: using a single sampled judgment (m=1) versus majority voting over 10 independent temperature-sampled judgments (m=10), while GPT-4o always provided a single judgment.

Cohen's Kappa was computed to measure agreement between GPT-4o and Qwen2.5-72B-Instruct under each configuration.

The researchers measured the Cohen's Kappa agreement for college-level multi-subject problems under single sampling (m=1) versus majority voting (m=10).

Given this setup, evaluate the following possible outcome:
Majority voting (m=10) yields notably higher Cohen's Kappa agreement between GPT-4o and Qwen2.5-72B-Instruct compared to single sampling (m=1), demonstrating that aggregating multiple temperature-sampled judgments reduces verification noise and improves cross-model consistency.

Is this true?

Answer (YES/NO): NO